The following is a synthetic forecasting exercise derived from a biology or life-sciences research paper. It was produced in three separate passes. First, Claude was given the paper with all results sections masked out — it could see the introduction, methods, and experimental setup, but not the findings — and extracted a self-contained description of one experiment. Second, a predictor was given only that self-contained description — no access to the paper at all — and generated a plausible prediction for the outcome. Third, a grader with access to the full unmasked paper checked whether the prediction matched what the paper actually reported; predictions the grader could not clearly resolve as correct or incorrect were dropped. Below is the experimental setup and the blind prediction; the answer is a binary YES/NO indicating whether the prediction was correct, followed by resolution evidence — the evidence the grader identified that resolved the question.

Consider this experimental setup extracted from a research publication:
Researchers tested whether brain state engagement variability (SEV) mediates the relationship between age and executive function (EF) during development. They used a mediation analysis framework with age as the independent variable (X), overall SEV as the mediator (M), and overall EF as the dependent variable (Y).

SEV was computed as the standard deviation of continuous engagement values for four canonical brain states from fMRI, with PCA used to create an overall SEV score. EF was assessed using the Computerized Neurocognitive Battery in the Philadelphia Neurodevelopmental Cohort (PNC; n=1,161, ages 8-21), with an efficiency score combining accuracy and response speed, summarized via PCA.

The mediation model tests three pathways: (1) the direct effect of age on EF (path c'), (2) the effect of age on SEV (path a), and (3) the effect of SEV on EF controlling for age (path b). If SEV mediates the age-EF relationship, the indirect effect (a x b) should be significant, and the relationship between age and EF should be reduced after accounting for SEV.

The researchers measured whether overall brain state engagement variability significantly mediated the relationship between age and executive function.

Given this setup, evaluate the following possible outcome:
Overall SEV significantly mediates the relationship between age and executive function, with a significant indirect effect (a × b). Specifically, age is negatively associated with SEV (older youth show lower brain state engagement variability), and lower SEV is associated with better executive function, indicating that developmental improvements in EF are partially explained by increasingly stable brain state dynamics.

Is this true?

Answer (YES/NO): NO